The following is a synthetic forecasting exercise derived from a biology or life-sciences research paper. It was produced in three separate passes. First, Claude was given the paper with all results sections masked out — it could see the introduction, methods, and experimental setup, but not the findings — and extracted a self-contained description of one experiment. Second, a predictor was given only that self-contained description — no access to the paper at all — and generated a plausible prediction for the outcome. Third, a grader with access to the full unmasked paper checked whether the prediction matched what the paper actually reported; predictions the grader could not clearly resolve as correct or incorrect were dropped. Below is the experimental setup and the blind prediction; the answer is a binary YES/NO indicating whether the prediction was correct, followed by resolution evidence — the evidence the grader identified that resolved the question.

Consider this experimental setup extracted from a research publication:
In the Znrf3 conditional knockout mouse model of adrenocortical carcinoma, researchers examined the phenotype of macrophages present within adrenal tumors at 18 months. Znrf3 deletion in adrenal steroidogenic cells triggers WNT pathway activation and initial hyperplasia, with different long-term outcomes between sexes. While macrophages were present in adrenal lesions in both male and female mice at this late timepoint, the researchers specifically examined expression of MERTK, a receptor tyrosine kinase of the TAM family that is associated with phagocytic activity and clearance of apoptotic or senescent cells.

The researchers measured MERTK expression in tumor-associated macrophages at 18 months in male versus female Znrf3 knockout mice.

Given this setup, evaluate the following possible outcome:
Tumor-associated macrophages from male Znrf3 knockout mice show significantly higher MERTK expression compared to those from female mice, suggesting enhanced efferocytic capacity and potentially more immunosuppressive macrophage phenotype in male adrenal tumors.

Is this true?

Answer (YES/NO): NO